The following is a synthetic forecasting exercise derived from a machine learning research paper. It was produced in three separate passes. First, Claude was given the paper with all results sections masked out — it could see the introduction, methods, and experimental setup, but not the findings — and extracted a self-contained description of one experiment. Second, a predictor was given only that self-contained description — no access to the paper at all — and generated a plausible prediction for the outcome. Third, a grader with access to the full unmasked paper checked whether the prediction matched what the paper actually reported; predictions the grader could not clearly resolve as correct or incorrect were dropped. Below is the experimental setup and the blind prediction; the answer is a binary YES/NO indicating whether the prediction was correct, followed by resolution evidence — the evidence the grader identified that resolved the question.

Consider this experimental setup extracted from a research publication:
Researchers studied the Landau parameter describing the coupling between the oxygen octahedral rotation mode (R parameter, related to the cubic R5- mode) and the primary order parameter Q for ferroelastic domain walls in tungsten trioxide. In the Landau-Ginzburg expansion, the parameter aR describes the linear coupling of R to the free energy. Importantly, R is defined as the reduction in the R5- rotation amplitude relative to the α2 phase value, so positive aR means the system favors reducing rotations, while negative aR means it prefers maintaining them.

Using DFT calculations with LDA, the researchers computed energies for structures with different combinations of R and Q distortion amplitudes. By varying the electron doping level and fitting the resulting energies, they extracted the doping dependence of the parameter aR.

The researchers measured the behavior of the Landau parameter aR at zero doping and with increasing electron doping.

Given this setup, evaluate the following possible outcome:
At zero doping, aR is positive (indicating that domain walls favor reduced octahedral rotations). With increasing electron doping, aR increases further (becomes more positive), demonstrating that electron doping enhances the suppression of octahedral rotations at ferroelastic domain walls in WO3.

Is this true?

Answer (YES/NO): NO